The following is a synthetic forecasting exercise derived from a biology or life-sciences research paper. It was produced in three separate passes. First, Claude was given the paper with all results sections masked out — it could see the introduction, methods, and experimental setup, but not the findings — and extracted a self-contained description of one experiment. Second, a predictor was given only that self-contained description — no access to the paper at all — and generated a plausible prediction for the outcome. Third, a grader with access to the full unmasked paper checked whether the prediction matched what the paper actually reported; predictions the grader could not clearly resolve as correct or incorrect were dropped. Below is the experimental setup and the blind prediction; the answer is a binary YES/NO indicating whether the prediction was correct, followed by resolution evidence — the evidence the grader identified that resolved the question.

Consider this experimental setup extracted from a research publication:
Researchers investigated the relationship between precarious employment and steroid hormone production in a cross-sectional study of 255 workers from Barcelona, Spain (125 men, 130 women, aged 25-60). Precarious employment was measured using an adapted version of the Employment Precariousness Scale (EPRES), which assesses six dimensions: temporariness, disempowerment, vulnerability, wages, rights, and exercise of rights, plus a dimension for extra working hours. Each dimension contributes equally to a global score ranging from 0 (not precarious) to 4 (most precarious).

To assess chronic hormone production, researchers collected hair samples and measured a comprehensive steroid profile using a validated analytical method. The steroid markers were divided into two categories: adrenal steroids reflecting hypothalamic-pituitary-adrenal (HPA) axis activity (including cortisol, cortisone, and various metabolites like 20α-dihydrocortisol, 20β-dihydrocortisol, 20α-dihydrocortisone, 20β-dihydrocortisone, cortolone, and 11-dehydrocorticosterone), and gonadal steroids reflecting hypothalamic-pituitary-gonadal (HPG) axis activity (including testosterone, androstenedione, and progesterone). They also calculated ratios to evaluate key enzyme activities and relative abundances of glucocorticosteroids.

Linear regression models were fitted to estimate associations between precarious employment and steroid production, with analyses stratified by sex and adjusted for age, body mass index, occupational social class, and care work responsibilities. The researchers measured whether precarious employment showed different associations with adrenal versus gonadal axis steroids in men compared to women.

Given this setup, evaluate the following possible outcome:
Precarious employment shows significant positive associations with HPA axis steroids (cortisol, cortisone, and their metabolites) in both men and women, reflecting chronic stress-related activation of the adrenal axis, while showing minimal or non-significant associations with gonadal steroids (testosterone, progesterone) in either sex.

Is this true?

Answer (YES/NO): NO